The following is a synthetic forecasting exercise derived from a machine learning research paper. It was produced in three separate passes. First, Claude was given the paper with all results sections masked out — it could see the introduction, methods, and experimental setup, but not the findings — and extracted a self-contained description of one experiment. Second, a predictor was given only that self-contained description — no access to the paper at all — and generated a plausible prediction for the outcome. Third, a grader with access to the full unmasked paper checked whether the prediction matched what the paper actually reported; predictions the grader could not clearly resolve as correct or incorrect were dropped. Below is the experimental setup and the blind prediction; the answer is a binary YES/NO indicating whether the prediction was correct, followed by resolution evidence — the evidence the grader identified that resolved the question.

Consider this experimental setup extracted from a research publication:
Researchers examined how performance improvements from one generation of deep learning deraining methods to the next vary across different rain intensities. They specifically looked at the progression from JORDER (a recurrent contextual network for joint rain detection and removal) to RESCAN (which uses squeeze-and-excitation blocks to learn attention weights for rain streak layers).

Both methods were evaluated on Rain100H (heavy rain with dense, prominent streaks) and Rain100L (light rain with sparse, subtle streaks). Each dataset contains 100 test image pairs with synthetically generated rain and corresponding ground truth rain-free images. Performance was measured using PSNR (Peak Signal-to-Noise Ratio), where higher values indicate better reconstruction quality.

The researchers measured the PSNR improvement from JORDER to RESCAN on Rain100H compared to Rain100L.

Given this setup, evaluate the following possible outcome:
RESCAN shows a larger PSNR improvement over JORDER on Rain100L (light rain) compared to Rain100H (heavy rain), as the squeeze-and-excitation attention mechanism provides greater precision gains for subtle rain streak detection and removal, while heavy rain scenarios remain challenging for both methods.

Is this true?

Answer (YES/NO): NO